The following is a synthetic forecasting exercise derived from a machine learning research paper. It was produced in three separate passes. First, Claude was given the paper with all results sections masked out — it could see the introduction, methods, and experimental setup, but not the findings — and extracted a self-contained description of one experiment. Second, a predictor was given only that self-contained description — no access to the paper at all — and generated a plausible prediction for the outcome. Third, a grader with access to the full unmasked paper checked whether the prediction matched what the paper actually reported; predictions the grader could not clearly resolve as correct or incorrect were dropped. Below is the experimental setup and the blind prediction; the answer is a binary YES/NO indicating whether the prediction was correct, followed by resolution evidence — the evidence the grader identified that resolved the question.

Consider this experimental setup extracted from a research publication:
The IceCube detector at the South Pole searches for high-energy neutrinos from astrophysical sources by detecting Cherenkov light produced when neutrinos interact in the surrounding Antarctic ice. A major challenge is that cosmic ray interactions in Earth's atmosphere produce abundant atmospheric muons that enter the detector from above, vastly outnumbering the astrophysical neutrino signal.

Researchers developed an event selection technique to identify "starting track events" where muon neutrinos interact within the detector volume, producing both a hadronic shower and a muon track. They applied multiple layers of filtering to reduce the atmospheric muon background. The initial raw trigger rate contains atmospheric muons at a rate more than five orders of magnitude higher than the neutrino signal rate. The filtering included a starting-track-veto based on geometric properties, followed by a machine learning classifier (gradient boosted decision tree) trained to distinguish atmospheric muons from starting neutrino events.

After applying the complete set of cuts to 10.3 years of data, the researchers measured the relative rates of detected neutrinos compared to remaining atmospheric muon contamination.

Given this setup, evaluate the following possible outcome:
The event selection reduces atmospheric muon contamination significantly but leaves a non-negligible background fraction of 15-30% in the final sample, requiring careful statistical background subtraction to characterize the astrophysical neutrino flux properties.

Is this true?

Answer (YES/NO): NO